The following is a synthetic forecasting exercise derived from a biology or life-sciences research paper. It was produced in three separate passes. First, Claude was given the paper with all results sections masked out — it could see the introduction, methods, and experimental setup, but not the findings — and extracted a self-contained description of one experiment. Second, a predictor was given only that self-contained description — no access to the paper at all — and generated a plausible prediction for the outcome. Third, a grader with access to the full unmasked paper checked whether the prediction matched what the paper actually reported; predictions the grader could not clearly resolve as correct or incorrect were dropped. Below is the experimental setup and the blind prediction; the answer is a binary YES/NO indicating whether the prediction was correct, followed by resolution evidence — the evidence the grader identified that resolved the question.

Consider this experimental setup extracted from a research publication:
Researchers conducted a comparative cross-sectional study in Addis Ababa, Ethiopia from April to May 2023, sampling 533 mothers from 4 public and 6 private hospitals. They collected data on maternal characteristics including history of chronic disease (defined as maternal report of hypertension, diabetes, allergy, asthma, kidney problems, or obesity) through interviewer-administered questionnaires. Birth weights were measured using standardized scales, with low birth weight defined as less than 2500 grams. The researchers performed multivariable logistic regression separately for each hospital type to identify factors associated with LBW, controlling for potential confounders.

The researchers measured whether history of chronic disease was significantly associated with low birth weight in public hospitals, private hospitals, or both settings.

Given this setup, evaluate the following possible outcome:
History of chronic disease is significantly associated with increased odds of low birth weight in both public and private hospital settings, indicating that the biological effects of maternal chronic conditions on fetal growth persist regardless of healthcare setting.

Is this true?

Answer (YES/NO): YES